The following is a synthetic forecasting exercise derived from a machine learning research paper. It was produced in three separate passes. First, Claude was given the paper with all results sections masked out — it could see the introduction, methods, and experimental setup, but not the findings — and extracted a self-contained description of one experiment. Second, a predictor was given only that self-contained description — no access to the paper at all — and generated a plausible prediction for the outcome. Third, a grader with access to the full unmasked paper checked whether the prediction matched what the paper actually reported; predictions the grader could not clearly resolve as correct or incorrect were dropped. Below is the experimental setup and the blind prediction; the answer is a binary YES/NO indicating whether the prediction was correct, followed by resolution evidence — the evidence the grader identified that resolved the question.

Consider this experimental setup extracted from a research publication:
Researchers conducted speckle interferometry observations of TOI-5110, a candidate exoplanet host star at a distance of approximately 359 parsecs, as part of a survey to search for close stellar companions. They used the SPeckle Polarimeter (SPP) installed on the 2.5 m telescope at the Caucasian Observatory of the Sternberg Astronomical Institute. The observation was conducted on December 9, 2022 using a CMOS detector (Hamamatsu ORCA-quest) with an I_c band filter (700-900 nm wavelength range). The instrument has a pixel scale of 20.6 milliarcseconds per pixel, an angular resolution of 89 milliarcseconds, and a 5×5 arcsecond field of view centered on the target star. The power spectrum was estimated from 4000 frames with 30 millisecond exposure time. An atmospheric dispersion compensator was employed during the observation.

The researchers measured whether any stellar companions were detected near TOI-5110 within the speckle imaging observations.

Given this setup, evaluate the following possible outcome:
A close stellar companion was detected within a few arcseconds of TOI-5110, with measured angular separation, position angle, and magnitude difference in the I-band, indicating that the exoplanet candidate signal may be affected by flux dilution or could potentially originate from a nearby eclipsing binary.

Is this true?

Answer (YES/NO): YES